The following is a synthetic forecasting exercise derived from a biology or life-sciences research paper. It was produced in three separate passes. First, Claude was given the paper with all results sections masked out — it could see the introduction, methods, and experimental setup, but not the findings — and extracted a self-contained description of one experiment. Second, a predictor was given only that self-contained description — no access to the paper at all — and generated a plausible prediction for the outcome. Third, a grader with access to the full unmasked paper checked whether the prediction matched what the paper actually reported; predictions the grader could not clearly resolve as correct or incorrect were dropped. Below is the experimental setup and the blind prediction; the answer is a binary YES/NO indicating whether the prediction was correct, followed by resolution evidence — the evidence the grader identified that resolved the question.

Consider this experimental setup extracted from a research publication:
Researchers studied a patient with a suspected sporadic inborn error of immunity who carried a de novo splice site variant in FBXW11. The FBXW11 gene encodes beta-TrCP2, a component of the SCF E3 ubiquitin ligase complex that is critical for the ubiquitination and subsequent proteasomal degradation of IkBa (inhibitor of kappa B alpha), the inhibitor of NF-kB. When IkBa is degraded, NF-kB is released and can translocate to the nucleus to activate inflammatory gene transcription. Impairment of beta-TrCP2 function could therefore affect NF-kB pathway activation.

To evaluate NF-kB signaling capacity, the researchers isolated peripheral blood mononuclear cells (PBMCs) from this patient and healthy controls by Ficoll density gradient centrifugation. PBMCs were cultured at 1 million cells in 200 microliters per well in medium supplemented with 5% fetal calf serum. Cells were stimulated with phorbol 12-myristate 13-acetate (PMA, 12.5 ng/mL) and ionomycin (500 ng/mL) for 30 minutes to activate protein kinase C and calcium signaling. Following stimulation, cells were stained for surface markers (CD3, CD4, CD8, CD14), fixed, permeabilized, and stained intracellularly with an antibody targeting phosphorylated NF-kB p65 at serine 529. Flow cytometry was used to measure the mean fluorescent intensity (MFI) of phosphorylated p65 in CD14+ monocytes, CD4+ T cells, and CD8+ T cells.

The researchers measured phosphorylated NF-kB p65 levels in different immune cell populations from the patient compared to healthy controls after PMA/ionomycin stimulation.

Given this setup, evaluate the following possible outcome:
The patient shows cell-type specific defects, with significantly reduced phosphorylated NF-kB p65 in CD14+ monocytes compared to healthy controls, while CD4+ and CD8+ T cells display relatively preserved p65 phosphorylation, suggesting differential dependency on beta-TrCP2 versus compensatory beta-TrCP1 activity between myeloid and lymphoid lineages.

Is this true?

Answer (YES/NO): NO